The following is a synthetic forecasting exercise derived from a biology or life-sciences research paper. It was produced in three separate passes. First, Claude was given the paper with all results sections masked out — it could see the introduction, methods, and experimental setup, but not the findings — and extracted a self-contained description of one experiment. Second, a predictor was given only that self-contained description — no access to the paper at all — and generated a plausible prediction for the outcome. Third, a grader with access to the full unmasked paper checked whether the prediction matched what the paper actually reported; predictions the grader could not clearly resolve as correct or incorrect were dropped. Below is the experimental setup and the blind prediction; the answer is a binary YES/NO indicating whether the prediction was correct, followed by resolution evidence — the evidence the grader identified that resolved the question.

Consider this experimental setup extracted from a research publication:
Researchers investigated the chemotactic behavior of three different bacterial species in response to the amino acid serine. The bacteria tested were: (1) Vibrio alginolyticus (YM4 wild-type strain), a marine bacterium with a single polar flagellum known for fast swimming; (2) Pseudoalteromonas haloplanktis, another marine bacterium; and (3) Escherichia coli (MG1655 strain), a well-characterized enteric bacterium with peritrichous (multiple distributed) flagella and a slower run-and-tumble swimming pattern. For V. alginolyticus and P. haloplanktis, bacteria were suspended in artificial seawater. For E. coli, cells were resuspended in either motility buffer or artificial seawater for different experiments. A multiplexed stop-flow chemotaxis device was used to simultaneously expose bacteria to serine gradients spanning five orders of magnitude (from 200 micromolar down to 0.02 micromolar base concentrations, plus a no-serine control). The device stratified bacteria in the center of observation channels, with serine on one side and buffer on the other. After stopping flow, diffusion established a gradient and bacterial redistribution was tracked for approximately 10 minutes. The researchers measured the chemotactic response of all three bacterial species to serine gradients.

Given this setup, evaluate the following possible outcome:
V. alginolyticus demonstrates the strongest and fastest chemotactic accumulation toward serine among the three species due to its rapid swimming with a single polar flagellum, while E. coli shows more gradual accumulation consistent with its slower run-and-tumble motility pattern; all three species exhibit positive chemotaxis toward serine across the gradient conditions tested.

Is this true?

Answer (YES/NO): NO